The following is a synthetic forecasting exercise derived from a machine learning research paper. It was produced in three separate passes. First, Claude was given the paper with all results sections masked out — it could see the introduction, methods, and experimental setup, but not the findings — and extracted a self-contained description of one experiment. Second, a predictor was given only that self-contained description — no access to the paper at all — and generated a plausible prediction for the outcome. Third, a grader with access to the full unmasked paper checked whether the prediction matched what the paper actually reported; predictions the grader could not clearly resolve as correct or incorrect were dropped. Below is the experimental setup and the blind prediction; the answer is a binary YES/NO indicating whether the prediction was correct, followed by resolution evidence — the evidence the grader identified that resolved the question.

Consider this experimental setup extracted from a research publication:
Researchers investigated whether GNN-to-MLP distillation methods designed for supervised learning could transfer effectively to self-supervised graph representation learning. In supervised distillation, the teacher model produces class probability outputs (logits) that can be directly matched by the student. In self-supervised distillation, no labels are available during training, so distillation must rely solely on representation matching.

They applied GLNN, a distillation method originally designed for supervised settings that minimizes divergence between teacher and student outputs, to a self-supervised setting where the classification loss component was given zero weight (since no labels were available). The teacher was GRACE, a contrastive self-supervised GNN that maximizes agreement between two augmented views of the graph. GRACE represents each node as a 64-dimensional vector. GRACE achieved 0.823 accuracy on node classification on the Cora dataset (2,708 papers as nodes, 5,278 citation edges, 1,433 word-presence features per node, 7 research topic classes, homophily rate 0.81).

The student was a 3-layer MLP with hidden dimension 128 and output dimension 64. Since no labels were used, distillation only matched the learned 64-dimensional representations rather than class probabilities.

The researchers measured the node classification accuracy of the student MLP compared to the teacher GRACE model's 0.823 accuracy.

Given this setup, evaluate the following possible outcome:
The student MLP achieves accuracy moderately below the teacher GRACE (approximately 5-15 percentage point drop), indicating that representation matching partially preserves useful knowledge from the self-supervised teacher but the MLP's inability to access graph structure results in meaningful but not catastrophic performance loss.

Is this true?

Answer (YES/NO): NO